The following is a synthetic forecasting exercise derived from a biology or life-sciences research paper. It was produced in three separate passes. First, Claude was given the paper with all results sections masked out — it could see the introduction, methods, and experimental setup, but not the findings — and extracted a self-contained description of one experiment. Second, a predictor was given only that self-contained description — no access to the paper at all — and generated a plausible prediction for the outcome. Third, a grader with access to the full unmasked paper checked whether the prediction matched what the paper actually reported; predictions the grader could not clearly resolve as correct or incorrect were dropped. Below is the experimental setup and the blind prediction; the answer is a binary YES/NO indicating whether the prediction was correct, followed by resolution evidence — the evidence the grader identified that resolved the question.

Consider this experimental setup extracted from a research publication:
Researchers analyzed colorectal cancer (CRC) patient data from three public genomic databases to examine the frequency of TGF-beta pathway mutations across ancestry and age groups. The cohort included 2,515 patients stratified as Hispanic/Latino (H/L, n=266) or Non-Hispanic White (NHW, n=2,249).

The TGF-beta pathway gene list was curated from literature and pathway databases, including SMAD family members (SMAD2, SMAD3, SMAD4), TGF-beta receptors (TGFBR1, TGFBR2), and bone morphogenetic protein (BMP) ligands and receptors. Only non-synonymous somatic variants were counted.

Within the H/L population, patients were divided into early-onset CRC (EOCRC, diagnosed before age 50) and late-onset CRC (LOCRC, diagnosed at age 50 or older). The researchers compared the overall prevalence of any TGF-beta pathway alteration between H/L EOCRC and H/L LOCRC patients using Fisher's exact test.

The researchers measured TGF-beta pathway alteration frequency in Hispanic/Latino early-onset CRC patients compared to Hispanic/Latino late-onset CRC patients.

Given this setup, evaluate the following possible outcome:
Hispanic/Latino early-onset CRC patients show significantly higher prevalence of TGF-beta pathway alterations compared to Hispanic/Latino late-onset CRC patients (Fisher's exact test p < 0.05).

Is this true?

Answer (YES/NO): NO